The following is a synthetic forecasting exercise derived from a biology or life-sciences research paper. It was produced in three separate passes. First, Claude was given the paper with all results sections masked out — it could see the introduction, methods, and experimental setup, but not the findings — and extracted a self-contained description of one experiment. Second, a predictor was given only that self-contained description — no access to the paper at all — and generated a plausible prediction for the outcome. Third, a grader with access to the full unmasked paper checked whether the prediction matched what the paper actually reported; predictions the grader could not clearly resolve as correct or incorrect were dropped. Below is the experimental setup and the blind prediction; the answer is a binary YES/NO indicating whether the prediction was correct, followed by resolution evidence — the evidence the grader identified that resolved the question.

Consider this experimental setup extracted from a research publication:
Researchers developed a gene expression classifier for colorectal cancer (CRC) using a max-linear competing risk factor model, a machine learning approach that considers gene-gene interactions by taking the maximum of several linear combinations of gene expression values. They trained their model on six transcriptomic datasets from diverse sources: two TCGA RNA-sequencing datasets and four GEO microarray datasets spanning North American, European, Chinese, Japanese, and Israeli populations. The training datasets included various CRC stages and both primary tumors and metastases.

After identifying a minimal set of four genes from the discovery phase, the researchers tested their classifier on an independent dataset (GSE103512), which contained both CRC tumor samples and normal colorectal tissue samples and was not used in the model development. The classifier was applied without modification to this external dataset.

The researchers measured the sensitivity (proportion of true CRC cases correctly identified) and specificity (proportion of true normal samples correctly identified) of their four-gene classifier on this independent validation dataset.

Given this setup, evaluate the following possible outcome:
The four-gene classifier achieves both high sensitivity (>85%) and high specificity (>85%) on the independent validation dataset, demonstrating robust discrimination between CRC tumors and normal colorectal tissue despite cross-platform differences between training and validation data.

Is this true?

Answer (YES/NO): YES